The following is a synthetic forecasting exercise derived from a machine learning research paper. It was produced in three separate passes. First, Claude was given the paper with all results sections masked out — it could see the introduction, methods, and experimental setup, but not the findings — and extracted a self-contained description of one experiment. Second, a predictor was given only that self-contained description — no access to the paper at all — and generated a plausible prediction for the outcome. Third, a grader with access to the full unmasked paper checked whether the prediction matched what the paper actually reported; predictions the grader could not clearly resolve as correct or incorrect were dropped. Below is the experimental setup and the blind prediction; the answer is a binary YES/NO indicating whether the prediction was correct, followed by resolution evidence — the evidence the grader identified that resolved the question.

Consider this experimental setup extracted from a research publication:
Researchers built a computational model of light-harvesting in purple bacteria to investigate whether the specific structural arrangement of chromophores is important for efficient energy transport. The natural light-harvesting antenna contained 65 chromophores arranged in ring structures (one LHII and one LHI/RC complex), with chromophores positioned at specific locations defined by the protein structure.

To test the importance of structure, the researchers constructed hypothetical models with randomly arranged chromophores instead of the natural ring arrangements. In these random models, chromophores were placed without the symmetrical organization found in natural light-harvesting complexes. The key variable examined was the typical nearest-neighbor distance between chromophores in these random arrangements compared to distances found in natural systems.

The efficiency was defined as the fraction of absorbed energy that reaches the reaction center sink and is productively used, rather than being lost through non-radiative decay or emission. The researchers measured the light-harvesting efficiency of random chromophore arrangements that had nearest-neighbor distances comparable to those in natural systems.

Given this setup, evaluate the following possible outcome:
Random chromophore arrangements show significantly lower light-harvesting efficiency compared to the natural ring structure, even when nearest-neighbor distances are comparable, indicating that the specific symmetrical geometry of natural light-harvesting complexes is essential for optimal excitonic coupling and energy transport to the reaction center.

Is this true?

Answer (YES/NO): NO